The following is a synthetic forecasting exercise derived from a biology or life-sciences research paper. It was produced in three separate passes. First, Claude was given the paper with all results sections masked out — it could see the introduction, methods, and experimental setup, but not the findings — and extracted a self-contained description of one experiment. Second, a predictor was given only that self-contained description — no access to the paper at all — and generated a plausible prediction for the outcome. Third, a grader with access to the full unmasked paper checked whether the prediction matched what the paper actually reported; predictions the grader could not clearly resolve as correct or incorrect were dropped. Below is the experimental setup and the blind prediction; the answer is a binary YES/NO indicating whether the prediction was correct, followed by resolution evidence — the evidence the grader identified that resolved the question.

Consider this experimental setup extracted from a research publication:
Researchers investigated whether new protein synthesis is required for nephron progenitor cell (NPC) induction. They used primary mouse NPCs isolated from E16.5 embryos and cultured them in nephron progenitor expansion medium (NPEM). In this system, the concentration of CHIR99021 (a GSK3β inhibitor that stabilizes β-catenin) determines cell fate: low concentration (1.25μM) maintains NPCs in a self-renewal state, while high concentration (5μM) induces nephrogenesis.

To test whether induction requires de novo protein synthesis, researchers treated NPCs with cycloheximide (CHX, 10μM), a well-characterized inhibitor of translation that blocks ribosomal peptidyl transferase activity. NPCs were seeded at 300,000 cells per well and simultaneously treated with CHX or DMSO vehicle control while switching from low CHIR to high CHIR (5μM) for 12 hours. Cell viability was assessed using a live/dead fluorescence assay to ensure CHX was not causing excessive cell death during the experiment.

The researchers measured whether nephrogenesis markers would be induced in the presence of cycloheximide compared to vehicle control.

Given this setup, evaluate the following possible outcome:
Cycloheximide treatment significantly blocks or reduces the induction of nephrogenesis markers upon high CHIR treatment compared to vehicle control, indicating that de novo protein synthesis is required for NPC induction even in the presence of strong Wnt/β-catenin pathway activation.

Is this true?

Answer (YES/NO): NO